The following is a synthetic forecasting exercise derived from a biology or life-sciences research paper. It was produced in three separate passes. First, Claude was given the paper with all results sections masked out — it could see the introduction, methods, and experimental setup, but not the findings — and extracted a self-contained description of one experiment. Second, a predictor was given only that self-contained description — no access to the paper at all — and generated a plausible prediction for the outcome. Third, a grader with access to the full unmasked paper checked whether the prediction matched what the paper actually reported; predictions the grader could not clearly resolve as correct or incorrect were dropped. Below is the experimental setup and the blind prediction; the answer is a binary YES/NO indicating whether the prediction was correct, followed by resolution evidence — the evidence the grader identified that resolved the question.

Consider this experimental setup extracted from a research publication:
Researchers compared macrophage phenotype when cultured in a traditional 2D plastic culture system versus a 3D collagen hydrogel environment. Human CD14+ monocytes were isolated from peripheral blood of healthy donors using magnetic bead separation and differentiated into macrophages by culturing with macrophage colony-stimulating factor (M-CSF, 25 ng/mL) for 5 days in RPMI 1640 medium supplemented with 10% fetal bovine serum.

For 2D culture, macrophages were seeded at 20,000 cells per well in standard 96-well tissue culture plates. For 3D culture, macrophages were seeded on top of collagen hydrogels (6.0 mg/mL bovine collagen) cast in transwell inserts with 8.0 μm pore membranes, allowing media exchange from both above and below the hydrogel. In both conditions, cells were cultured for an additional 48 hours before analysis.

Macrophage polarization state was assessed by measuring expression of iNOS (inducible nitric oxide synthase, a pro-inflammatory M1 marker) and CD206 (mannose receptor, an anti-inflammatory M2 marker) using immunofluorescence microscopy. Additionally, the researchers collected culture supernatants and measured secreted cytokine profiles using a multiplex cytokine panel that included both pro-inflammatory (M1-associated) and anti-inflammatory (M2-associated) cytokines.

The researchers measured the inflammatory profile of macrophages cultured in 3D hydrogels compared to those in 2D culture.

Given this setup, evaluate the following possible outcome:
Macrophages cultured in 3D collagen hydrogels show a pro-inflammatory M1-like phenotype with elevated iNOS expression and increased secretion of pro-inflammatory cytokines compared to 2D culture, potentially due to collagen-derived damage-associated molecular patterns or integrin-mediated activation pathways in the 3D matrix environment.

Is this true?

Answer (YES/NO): YES